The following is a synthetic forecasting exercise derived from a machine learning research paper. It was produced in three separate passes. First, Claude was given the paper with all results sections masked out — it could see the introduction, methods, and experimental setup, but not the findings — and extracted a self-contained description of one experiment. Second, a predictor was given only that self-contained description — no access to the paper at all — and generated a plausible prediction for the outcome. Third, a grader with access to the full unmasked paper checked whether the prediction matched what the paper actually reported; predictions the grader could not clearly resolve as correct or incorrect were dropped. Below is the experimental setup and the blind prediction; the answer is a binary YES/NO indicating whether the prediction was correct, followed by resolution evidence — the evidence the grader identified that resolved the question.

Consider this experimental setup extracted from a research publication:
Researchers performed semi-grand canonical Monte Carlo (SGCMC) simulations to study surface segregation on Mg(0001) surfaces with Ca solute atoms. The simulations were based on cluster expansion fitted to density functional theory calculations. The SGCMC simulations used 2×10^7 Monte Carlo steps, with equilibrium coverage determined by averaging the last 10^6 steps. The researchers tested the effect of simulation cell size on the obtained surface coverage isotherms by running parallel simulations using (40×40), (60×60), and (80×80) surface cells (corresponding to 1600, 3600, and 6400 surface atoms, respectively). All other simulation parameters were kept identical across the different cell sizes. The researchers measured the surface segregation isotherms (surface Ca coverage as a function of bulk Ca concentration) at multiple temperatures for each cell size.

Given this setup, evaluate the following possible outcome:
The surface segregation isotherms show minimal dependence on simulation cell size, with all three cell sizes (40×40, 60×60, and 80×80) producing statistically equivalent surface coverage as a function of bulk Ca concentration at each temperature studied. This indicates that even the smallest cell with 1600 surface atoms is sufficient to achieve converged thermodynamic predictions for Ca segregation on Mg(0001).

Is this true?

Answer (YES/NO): NO